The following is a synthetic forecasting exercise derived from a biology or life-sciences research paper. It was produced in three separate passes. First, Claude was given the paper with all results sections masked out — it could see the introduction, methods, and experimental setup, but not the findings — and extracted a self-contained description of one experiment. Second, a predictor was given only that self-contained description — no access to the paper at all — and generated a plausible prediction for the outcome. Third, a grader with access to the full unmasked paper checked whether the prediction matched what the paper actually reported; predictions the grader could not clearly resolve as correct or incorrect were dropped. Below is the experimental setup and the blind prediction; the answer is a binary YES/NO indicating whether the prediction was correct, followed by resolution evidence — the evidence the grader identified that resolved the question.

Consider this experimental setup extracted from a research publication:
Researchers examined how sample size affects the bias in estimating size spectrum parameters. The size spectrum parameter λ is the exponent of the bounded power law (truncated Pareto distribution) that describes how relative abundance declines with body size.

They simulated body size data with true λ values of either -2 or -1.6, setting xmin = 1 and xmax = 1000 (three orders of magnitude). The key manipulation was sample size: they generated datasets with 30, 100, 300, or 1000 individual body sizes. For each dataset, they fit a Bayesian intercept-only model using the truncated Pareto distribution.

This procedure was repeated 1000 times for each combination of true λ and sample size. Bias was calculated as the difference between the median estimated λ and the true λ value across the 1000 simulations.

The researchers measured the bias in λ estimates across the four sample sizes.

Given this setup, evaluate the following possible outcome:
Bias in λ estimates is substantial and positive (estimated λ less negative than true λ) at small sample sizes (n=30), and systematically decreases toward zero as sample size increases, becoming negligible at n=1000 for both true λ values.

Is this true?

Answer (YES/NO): NO